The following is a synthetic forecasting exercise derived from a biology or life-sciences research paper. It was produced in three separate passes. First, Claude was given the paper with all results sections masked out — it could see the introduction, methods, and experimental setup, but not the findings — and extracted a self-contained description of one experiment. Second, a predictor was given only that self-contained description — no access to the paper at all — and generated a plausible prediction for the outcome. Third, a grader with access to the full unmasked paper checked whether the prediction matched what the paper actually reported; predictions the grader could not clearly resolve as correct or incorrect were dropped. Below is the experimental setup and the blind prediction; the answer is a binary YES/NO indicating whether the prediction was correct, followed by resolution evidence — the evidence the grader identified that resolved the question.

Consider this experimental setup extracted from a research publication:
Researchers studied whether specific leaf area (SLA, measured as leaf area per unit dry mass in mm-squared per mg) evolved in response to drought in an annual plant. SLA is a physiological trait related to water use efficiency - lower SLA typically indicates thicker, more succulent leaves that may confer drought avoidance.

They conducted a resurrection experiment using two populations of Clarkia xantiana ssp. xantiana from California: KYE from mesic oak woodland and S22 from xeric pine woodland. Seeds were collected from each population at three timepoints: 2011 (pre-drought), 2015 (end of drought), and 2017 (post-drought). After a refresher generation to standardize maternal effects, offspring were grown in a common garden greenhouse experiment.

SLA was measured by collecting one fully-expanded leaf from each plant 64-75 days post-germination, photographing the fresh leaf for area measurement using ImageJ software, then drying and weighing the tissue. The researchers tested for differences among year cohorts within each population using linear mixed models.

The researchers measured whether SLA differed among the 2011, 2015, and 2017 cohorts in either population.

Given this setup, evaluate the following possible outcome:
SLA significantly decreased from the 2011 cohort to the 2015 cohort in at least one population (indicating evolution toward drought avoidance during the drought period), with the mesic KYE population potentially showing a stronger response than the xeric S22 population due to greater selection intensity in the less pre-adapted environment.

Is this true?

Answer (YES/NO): NO